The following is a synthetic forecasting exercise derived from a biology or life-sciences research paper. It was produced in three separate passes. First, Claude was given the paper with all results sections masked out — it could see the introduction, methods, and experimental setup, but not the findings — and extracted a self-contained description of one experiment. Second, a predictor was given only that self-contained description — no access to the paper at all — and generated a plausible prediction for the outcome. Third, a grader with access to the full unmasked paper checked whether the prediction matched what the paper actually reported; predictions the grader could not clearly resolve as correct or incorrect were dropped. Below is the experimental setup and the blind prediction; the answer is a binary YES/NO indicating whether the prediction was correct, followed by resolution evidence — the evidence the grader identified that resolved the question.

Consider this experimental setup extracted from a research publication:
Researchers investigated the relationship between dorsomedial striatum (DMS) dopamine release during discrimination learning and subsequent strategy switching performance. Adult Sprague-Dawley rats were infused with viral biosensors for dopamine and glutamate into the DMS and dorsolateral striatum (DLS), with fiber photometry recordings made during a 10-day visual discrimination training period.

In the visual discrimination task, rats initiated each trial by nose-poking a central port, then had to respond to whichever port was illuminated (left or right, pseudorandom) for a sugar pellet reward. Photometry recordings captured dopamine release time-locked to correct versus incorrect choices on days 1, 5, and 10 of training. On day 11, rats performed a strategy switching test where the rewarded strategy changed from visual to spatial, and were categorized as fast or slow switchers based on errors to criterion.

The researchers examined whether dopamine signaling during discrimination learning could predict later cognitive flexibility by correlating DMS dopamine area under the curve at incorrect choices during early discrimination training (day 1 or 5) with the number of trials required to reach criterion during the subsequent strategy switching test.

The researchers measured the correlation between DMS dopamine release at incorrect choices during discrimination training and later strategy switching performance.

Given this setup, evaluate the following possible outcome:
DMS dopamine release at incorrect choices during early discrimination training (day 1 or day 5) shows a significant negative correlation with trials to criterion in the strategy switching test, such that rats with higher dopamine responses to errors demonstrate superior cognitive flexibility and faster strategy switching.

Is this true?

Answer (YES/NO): NO